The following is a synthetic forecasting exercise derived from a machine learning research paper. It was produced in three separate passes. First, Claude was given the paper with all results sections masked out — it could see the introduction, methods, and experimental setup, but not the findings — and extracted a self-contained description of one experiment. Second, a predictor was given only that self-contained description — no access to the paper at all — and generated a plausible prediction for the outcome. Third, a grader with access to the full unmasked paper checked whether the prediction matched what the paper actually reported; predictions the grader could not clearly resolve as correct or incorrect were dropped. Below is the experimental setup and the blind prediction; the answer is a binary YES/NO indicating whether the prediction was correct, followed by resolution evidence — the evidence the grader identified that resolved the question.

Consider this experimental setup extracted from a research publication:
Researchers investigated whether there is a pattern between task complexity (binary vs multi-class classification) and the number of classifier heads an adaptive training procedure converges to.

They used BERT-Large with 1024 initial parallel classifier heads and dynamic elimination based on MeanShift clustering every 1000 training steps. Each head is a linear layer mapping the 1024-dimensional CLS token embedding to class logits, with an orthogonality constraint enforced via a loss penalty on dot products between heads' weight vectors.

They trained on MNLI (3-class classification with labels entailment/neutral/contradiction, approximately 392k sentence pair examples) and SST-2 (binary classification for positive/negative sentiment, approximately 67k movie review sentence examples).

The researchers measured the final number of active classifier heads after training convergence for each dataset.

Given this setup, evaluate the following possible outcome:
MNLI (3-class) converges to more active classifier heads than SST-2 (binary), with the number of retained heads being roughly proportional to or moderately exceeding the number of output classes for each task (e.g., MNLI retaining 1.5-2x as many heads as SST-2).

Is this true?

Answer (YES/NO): NO